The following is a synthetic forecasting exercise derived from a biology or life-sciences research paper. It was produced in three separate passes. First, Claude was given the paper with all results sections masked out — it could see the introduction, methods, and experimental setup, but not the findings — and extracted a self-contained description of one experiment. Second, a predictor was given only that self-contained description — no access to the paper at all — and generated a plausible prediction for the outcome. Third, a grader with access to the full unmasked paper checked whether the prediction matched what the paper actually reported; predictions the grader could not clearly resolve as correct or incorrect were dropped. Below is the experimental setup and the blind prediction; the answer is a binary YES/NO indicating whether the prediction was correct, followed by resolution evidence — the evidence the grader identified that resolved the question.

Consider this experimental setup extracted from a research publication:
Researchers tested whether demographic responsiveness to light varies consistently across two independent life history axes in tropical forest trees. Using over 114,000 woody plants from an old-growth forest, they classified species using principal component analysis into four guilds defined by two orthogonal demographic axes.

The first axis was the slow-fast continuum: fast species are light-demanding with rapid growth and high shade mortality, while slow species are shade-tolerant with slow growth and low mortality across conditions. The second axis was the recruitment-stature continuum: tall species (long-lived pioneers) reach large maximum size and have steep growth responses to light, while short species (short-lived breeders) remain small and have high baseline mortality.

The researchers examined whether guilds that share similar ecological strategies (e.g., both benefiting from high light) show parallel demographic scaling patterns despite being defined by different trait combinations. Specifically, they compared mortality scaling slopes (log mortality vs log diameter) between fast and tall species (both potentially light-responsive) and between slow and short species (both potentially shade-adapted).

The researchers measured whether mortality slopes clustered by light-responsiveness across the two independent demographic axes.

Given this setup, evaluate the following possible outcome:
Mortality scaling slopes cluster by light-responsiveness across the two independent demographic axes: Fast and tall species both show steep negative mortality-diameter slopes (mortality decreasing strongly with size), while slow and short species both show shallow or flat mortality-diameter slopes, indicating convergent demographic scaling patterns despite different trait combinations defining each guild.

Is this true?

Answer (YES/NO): YES